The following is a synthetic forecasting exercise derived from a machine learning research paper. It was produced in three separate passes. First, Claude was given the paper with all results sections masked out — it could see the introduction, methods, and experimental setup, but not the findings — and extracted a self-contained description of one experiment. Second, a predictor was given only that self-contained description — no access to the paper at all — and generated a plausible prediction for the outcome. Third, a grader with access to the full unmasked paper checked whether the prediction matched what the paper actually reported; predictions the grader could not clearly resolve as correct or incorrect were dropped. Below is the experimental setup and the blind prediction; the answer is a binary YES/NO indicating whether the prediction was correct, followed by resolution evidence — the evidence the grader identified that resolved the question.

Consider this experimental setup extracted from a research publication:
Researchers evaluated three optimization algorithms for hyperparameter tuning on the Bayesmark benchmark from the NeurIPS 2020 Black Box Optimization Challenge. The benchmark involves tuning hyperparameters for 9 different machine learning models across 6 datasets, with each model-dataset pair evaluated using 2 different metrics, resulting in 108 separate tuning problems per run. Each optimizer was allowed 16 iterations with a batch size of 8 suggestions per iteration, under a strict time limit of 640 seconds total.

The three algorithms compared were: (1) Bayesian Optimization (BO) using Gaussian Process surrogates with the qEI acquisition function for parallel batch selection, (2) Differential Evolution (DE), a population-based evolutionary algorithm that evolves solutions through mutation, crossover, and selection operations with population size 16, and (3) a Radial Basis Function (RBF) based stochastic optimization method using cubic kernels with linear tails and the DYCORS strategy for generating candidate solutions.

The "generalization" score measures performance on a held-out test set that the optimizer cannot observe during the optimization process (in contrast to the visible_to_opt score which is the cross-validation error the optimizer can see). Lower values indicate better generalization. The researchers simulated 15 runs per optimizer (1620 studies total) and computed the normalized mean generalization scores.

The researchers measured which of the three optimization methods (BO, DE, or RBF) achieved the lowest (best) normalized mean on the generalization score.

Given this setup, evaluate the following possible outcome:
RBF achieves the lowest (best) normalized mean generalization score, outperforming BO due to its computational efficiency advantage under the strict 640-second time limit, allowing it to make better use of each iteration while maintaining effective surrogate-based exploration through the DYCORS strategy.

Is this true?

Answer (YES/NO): NO